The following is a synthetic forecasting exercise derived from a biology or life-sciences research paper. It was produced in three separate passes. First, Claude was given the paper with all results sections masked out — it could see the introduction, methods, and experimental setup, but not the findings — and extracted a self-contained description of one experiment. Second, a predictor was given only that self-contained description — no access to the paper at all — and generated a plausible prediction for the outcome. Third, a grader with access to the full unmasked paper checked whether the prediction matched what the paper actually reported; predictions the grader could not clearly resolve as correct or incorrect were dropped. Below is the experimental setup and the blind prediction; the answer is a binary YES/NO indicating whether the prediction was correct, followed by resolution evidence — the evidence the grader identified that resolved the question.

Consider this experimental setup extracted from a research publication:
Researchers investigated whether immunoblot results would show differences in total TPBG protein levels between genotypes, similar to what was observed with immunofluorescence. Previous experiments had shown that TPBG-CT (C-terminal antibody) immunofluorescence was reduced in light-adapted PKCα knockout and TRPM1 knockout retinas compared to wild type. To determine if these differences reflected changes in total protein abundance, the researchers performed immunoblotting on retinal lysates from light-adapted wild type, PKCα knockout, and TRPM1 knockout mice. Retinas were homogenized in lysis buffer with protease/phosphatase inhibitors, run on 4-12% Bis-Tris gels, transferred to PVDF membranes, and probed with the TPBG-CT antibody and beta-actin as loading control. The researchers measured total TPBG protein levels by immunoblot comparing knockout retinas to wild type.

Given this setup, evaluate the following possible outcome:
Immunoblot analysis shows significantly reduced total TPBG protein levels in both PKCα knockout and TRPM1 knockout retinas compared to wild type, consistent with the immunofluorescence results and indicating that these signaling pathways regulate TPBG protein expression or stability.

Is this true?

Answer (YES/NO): NO